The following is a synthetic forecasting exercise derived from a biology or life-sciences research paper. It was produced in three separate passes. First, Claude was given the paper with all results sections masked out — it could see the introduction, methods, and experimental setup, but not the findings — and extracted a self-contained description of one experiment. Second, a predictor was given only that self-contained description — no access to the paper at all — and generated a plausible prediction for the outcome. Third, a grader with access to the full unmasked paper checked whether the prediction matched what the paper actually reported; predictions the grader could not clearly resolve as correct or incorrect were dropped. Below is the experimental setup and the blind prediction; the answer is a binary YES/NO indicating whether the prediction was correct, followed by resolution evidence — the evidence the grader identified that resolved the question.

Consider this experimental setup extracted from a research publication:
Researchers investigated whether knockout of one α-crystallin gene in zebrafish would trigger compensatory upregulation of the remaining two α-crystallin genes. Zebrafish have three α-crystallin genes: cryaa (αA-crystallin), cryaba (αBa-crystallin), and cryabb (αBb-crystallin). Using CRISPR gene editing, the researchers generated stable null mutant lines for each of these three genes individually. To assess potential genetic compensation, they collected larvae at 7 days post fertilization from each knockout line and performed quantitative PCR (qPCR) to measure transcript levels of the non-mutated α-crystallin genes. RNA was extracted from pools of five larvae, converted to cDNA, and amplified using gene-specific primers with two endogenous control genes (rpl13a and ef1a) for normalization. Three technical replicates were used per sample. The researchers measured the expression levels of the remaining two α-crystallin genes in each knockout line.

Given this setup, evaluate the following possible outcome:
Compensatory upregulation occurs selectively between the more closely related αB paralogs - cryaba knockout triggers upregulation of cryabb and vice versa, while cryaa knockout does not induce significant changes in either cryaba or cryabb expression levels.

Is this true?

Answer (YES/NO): NO